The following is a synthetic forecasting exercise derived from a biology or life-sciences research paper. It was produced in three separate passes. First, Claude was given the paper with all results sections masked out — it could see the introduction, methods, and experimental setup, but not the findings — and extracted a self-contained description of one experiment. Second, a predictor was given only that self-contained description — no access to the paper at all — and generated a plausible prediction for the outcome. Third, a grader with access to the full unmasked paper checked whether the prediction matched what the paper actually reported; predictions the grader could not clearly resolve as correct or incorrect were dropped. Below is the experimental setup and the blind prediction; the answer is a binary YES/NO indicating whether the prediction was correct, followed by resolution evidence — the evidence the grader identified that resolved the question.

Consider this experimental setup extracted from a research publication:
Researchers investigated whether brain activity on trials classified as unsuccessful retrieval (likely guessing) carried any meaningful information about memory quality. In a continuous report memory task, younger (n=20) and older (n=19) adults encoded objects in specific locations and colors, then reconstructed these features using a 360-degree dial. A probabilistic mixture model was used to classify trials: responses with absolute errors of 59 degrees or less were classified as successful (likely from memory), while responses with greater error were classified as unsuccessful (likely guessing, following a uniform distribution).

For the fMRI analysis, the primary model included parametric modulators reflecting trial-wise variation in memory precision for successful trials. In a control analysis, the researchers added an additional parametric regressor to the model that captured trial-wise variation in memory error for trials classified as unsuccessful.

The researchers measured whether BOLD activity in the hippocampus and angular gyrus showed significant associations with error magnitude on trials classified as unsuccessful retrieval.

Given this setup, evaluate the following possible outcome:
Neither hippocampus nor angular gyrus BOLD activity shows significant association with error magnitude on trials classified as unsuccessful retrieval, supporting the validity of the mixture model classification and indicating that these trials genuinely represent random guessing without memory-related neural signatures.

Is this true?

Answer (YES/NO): YES